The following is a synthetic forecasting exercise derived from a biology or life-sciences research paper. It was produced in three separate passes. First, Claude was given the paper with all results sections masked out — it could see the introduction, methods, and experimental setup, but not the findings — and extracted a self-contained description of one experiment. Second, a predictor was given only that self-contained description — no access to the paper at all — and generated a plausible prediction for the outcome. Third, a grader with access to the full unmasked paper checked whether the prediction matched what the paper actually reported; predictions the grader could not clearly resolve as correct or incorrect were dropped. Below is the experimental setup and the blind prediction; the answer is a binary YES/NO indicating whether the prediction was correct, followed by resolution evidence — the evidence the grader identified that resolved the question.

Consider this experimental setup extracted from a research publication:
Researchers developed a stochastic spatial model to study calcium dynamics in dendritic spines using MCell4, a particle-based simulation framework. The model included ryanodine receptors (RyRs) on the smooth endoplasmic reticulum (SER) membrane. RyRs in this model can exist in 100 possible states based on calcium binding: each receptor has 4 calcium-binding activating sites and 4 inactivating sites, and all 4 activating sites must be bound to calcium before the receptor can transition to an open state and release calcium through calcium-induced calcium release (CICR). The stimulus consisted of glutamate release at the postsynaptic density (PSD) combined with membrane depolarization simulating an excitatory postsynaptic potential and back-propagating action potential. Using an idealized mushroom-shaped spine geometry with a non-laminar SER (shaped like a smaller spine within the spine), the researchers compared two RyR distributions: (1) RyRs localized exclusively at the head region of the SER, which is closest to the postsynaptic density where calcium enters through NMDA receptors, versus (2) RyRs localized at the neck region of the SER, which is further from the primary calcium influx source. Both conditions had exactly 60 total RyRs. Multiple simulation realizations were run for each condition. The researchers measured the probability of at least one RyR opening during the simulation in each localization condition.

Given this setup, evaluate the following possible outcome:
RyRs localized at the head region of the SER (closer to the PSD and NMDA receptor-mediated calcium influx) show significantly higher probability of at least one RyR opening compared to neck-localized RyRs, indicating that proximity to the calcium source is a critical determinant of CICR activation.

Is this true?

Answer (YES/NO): YES